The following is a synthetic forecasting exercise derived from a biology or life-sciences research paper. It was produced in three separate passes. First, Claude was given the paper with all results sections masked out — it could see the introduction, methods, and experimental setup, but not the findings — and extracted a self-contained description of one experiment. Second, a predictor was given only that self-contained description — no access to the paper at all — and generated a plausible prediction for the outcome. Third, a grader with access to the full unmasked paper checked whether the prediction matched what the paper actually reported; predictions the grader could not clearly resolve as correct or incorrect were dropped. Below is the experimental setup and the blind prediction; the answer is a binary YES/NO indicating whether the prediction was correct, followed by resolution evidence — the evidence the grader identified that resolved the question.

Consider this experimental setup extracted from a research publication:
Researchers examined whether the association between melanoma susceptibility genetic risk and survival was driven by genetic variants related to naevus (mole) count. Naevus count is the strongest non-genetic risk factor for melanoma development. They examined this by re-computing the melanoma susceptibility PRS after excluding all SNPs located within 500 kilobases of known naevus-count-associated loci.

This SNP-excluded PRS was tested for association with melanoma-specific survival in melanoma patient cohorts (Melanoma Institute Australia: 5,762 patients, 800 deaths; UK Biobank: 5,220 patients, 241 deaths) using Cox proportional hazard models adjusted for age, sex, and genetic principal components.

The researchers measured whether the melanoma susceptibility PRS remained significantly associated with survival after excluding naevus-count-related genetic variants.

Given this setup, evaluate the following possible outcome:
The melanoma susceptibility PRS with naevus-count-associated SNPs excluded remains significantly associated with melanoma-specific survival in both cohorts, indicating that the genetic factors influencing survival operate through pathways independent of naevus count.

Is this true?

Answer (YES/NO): NO